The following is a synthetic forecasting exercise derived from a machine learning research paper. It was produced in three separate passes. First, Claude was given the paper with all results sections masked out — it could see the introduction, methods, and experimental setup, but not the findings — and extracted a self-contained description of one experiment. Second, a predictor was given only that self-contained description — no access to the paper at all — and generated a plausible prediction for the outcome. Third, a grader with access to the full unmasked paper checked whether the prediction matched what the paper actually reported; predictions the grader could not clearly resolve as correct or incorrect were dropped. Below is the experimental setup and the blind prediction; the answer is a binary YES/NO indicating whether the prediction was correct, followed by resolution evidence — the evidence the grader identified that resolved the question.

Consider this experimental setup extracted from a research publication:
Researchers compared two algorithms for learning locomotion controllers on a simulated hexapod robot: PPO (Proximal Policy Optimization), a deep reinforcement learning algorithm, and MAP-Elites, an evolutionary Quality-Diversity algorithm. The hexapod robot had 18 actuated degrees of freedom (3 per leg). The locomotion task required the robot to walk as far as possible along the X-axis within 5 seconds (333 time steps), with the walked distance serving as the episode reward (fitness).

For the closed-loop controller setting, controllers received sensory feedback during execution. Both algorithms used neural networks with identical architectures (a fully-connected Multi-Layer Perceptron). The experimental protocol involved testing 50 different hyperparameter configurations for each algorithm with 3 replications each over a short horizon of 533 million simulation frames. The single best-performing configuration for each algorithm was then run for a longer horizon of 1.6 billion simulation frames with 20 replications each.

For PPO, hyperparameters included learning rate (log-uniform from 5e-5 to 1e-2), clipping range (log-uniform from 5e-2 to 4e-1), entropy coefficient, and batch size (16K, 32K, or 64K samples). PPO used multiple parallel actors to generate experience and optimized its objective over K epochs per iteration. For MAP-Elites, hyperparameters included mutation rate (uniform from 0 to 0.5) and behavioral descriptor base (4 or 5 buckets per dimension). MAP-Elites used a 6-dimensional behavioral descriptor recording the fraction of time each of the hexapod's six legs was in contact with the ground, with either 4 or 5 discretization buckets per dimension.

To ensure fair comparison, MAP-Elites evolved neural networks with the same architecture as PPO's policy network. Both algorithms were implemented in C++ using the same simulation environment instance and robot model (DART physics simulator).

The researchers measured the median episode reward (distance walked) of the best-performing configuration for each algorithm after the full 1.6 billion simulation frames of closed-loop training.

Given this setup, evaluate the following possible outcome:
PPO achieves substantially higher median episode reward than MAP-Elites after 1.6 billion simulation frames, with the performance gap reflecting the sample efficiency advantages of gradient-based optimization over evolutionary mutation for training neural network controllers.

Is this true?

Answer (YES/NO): NO